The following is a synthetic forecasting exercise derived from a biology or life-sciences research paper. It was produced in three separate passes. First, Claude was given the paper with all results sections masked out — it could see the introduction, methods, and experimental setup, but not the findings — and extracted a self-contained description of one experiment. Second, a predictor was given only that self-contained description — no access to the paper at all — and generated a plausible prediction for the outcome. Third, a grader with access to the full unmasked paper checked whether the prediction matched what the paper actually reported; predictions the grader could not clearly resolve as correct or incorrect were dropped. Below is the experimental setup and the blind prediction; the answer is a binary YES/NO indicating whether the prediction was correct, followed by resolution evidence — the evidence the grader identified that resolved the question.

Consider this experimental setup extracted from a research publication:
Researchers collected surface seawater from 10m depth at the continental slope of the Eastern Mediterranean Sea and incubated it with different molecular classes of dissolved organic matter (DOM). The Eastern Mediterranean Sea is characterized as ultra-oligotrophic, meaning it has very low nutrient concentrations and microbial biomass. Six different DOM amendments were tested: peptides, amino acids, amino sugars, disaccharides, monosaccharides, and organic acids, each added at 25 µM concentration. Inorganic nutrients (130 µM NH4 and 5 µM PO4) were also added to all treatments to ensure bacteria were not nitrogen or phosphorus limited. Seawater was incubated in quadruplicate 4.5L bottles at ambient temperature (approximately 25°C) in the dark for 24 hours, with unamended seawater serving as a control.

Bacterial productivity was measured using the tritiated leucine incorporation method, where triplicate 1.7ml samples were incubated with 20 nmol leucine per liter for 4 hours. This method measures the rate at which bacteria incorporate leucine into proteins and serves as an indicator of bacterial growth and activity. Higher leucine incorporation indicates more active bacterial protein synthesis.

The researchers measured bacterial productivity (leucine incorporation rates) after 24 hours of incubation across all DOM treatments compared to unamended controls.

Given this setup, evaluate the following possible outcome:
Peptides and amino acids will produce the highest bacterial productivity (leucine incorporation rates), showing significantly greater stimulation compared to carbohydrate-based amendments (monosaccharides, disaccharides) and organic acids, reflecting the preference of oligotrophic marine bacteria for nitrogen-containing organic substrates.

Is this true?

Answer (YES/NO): NO